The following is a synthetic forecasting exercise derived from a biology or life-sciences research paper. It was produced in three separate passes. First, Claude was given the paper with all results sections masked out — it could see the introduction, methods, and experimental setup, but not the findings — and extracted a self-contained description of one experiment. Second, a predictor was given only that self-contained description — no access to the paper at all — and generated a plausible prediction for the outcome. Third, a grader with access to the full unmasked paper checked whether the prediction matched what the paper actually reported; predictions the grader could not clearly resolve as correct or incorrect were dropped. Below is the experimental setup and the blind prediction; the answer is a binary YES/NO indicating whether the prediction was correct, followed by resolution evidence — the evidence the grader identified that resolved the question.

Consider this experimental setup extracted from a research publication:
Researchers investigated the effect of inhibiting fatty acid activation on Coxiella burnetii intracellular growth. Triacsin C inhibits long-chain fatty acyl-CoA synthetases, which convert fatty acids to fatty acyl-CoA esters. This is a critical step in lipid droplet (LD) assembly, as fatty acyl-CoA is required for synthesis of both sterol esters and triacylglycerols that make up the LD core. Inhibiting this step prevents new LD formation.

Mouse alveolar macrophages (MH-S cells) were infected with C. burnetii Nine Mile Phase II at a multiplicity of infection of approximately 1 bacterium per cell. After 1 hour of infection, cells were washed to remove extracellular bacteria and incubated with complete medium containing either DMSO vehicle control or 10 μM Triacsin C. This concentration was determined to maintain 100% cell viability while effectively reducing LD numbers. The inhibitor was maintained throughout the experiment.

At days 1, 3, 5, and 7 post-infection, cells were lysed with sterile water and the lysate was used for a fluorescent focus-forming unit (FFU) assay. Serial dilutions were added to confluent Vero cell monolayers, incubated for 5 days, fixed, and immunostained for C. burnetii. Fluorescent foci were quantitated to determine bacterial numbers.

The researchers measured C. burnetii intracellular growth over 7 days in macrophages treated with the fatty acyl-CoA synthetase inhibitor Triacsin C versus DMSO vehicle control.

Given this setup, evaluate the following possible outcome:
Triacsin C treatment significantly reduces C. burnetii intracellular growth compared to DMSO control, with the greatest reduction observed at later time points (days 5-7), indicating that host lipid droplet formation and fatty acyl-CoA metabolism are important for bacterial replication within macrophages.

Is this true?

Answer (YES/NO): NO